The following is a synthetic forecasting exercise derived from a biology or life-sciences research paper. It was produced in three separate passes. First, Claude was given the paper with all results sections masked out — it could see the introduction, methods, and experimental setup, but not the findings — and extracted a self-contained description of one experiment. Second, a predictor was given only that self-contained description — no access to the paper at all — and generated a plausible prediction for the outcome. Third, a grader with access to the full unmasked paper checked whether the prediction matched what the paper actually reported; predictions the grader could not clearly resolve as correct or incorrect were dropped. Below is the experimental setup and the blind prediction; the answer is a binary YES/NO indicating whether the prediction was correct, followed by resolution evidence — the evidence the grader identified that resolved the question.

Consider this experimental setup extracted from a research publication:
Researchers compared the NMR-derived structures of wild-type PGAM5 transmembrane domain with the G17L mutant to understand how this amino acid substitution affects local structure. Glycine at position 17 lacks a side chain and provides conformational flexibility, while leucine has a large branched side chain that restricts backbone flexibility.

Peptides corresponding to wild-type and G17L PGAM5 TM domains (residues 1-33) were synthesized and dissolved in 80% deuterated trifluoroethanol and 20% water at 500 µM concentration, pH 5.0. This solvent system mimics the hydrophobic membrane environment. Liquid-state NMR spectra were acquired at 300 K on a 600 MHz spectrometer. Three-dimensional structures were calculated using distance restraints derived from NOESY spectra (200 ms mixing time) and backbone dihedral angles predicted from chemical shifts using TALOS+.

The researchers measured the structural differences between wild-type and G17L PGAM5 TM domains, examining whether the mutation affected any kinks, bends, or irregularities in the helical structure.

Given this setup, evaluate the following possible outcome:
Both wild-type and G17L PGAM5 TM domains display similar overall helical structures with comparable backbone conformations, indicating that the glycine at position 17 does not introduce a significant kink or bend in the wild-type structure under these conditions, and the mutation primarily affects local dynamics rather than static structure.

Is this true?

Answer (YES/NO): NO